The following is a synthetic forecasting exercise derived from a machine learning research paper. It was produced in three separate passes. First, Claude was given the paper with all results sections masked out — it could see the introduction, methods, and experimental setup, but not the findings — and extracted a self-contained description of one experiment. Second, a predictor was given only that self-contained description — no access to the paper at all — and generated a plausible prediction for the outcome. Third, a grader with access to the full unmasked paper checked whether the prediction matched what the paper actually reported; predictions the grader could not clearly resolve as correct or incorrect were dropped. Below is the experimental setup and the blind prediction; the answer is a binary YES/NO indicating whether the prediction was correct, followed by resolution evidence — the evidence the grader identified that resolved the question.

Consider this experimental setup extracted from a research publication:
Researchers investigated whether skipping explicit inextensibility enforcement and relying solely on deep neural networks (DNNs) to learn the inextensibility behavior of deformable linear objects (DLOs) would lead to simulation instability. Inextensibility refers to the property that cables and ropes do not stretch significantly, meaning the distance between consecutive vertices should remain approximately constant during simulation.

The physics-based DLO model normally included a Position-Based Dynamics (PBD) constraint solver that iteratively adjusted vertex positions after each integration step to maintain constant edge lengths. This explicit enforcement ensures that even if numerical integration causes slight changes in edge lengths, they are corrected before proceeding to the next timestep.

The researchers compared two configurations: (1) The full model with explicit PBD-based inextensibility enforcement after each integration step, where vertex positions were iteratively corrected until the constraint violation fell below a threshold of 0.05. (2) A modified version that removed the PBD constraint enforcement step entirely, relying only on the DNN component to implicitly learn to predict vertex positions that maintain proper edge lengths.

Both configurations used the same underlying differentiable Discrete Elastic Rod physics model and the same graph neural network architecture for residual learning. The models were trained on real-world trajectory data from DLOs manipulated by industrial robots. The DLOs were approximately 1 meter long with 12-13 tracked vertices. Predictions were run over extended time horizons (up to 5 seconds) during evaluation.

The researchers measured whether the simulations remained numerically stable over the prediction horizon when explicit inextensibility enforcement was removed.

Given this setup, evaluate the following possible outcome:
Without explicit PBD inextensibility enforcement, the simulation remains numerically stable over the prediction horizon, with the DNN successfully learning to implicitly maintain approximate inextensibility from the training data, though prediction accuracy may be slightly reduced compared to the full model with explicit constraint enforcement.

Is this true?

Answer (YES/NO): NO